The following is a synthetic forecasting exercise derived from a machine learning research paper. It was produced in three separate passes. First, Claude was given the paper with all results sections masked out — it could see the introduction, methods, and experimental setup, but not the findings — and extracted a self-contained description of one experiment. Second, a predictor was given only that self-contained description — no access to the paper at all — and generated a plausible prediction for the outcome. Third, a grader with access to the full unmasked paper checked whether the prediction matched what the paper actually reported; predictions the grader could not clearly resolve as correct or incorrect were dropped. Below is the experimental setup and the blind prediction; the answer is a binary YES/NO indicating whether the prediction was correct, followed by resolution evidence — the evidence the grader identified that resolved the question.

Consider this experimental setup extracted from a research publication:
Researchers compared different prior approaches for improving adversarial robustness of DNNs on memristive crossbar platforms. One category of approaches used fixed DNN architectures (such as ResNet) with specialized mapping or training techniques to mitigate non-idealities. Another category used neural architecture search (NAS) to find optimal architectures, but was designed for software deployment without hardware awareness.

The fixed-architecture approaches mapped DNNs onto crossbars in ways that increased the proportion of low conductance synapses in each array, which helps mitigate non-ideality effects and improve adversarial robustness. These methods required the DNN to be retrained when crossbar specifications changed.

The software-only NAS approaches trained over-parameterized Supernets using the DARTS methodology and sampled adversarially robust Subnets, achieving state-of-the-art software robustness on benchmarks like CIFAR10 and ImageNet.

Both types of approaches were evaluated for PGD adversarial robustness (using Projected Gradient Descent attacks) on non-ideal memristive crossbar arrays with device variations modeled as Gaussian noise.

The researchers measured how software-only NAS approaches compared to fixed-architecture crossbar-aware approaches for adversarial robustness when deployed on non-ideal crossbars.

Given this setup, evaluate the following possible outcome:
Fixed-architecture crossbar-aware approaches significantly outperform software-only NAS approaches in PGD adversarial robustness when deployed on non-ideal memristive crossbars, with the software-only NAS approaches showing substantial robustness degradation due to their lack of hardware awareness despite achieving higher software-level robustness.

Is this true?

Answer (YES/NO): YES